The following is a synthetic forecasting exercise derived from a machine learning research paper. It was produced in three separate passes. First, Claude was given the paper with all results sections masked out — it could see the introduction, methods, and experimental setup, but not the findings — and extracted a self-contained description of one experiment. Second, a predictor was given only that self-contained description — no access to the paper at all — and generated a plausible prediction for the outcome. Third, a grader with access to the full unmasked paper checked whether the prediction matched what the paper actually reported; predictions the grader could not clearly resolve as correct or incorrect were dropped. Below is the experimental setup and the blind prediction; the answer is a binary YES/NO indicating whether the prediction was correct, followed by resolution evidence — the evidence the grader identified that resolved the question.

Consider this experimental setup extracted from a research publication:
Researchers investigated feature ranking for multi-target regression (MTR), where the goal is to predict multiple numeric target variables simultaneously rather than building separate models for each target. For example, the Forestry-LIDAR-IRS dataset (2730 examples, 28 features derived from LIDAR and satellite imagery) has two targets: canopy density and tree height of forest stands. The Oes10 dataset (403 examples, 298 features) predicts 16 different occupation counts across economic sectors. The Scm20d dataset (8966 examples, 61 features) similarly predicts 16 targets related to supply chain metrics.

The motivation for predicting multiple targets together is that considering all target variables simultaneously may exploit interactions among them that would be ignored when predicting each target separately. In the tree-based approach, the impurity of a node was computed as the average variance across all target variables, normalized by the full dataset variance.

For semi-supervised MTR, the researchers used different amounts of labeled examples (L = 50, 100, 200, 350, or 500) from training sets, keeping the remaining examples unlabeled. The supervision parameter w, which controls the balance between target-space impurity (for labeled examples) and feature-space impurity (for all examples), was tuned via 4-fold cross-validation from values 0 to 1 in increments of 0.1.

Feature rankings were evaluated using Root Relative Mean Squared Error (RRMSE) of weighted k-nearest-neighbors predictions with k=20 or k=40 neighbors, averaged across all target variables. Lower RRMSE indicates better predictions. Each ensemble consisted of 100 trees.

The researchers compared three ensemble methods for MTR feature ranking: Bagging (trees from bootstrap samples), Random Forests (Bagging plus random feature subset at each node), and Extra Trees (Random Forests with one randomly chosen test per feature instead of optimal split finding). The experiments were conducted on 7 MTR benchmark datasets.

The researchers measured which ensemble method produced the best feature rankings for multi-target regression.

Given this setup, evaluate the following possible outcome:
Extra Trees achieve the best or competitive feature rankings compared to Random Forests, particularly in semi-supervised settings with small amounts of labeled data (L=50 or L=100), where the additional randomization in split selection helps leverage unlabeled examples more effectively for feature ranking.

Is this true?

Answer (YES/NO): NO